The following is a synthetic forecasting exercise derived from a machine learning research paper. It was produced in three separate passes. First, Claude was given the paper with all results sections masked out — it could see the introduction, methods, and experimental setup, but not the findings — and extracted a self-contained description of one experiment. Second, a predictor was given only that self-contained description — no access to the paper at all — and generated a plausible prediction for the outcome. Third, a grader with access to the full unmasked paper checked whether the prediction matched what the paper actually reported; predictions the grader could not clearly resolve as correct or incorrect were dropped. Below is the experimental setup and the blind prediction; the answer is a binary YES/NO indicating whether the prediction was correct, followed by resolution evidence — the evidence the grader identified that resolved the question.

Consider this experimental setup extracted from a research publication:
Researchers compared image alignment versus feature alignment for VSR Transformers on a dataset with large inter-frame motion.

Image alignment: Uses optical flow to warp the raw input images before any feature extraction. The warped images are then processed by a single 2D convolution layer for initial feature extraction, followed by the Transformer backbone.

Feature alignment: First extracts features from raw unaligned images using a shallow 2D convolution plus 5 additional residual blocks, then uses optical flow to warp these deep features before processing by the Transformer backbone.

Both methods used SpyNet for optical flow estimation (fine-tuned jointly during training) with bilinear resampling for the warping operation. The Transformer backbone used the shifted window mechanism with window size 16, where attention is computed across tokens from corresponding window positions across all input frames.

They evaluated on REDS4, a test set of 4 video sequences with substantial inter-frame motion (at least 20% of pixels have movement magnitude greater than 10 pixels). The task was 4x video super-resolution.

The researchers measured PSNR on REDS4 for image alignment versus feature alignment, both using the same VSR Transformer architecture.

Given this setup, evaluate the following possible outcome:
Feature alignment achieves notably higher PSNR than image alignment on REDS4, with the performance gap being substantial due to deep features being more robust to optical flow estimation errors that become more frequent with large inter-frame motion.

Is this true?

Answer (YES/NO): YES